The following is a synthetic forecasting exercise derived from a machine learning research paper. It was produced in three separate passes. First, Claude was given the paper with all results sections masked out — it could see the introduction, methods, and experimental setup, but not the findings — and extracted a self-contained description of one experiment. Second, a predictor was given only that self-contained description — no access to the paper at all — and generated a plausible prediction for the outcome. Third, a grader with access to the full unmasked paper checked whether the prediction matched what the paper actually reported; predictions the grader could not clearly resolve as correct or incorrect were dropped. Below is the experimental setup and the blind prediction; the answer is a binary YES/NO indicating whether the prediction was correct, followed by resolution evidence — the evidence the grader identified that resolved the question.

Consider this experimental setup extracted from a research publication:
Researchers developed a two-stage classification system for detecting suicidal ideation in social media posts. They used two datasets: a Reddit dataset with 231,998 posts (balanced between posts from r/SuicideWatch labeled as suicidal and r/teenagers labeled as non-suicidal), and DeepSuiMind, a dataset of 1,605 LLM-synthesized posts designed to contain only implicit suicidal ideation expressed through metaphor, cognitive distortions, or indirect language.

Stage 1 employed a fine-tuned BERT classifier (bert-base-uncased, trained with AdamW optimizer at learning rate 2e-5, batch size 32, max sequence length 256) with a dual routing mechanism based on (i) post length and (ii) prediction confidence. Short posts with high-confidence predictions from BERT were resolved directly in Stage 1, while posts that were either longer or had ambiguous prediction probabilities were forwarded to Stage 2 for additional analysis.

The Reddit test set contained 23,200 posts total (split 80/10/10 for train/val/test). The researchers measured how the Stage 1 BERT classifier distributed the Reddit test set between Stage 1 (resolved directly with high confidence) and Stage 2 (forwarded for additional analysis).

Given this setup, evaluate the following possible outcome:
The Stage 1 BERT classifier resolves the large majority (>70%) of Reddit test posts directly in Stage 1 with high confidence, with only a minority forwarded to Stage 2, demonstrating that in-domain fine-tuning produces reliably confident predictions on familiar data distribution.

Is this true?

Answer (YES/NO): NO